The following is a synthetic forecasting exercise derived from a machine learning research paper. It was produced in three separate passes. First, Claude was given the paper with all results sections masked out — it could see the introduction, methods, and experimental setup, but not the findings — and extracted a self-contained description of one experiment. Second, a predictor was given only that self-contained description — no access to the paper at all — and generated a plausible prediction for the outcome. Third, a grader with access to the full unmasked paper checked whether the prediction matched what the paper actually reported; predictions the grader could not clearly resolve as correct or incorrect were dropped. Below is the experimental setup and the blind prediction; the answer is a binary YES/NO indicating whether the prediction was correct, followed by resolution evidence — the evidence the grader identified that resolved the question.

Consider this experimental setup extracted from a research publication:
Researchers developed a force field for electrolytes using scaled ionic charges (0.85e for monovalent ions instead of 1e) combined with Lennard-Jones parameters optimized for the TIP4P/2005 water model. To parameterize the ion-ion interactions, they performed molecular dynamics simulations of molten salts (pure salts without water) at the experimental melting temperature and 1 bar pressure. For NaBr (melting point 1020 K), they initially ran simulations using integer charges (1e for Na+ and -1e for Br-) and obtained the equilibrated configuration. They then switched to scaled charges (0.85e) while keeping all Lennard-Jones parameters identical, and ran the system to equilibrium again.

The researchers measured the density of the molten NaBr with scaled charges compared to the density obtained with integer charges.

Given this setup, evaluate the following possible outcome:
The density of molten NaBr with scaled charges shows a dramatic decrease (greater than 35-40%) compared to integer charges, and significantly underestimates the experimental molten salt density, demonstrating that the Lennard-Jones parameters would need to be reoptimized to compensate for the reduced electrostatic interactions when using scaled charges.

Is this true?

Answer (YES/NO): NO